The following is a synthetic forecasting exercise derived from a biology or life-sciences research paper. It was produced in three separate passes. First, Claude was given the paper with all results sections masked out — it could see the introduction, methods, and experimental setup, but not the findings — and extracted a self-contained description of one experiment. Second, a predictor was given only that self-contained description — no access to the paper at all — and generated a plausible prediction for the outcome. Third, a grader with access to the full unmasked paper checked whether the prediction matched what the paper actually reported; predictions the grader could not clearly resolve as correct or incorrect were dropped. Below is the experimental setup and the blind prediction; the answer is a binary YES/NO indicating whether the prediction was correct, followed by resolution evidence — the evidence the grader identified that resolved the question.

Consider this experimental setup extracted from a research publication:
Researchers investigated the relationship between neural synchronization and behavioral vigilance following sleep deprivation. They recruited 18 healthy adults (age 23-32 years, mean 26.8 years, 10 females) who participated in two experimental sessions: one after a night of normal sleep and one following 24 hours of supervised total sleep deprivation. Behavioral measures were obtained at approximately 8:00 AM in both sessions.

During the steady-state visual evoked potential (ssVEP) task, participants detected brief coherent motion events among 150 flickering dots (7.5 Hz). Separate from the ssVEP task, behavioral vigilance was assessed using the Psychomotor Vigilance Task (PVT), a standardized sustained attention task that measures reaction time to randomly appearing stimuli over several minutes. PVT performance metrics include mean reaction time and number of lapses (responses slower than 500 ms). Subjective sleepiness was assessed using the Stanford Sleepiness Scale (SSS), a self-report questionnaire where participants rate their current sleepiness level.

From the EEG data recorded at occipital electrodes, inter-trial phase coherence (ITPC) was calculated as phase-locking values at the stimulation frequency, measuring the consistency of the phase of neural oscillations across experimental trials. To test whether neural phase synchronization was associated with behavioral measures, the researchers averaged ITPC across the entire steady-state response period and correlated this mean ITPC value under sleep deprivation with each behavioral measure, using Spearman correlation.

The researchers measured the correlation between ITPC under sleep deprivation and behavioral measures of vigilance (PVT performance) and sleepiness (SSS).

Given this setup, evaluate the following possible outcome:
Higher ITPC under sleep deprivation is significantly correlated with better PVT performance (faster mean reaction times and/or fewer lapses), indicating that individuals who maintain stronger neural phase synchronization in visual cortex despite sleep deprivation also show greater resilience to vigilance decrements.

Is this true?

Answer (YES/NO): YES